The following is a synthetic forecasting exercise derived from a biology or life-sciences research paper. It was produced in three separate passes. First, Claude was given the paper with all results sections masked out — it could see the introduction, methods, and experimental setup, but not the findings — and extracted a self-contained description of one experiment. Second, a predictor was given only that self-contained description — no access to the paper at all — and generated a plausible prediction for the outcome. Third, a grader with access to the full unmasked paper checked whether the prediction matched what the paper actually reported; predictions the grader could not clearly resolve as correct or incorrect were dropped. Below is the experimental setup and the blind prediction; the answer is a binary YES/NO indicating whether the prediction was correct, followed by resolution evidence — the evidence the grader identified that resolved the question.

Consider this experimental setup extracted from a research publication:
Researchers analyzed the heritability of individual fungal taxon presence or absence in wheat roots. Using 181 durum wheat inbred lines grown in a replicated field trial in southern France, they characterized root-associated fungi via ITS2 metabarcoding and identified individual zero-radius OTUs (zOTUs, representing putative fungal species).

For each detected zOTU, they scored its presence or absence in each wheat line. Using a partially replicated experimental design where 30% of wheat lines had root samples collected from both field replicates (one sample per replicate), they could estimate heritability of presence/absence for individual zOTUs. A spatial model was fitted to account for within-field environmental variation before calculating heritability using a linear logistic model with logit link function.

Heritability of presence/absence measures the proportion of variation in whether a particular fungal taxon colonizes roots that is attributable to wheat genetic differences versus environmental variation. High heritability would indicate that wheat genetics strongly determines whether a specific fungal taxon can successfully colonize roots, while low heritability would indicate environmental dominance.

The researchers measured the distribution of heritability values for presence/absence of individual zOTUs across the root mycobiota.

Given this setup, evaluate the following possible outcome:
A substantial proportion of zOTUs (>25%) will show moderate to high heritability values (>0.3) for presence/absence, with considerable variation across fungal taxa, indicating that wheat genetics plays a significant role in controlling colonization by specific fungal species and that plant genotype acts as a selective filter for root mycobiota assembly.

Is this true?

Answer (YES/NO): NO